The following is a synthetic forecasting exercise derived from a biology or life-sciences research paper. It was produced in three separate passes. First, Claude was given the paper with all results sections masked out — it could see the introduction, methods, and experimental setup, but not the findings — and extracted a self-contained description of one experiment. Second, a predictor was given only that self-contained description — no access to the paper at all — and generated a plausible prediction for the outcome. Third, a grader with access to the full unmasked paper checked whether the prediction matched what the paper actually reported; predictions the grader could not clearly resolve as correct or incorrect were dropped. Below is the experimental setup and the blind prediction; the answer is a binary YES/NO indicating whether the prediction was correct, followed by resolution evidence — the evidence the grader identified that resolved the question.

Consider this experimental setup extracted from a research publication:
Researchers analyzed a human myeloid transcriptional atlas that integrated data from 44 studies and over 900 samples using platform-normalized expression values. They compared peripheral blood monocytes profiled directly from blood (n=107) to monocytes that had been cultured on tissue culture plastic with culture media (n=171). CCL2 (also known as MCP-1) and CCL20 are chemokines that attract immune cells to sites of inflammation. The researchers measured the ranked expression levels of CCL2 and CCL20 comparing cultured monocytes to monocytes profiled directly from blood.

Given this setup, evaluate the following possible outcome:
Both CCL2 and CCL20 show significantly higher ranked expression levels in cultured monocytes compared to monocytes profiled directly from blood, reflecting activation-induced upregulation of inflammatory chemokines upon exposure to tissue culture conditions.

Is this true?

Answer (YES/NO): YES